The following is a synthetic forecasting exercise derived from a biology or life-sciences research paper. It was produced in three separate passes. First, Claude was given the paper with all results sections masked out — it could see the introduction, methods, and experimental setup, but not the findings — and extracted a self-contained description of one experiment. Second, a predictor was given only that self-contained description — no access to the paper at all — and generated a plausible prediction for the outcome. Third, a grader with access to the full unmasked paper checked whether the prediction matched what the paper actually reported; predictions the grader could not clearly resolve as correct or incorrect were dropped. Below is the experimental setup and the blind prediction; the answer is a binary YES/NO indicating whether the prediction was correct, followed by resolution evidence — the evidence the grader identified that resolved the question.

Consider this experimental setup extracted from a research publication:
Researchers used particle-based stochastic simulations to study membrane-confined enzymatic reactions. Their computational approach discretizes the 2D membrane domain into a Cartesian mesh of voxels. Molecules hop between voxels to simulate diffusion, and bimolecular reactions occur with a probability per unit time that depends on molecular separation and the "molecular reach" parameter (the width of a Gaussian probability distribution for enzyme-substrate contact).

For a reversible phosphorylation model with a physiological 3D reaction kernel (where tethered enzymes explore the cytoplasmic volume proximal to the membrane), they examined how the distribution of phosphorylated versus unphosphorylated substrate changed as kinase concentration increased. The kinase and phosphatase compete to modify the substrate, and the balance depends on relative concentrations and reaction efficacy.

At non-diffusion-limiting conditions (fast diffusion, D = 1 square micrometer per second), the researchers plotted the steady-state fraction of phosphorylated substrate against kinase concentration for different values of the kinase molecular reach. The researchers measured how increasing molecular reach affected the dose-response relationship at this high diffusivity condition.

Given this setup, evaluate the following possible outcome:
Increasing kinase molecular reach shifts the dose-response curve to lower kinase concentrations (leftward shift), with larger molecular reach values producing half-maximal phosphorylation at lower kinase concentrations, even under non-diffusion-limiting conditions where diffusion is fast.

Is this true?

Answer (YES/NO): NO